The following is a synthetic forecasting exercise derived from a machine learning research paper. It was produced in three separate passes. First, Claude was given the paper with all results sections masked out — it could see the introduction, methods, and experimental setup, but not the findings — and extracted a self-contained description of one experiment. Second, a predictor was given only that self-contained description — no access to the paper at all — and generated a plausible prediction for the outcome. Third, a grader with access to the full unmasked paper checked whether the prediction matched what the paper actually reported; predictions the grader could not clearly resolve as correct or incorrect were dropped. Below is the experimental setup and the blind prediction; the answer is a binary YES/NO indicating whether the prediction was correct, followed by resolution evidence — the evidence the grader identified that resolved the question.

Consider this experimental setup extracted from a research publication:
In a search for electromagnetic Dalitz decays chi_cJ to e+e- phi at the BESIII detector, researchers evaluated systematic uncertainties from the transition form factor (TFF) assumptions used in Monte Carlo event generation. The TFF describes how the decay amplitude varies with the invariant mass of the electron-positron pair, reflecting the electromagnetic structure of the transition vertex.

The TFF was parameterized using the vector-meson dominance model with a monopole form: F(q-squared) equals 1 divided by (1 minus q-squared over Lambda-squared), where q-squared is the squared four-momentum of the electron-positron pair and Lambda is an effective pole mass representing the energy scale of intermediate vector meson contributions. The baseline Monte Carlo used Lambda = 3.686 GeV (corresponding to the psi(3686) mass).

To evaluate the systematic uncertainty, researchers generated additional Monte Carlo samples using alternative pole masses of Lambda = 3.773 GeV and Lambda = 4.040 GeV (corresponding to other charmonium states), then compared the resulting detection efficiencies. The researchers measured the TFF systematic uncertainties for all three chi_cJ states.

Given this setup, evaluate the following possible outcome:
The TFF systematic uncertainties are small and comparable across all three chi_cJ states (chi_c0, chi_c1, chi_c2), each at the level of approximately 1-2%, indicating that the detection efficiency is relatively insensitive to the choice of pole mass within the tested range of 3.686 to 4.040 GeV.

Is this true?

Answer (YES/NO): YES